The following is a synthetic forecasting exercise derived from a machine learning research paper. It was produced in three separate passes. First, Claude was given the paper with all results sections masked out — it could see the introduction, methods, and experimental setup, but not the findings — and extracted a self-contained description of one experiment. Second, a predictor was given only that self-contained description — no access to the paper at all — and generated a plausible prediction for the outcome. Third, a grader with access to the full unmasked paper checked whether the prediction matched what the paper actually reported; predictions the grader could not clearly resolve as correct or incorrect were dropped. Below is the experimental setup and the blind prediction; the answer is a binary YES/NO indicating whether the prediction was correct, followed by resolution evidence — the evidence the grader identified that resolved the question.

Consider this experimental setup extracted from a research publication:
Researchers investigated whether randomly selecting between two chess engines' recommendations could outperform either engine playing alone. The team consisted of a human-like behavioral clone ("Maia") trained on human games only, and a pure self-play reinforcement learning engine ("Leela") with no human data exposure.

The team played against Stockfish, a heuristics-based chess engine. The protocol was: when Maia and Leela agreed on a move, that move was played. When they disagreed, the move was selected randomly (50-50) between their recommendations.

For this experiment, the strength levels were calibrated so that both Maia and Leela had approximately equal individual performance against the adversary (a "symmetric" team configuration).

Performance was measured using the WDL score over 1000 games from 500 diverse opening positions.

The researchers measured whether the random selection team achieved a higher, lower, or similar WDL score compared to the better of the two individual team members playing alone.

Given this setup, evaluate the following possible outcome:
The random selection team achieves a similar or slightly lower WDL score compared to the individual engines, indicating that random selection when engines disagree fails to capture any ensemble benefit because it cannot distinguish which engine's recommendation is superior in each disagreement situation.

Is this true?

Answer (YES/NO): NO